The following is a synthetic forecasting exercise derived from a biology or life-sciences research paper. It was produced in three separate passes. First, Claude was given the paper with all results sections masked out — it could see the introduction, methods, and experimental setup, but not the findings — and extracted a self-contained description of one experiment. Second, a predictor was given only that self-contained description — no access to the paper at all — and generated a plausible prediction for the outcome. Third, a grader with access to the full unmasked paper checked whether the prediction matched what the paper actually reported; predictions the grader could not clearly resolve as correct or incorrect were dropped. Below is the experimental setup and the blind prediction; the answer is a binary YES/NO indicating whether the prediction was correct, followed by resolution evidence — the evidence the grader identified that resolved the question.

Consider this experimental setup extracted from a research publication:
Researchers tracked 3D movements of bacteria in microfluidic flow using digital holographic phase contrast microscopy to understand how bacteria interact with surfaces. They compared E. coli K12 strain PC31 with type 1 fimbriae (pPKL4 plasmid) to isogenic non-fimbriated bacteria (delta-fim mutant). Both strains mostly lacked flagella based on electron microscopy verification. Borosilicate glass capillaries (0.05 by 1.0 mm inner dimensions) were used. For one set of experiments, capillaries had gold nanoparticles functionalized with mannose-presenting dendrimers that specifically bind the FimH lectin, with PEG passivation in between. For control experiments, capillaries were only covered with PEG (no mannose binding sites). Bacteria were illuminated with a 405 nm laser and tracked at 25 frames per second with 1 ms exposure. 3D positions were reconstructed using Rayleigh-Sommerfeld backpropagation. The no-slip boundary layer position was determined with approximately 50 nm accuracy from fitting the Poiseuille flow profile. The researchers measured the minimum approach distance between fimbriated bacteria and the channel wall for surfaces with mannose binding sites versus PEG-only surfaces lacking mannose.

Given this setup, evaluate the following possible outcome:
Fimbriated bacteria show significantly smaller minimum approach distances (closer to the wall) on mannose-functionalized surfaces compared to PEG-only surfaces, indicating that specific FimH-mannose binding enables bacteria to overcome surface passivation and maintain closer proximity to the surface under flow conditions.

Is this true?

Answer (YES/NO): NO